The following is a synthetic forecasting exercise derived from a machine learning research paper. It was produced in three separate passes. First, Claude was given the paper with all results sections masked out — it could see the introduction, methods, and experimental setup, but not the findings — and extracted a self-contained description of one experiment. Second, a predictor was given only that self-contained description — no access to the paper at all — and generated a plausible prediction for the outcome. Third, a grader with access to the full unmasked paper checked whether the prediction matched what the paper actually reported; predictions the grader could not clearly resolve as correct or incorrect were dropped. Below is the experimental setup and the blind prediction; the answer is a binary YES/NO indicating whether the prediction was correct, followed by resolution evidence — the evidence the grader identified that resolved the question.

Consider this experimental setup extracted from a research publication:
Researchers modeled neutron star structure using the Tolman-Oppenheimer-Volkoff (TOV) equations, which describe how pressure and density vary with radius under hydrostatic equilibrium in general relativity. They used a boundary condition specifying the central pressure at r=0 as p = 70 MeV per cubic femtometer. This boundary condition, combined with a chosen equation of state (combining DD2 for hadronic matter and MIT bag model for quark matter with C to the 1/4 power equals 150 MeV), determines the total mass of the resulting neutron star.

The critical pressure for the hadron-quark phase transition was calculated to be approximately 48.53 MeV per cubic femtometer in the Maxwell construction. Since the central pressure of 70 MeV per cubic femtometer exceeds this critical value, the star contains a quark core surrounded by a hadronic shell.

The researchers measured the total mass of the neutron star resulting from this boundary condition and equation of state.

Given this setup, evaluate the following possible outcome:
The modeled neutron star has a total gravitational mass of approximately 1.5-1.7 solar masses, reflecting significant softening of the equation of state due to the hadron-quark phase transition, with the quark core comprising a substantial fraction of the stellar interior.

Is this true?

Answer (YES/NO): YES